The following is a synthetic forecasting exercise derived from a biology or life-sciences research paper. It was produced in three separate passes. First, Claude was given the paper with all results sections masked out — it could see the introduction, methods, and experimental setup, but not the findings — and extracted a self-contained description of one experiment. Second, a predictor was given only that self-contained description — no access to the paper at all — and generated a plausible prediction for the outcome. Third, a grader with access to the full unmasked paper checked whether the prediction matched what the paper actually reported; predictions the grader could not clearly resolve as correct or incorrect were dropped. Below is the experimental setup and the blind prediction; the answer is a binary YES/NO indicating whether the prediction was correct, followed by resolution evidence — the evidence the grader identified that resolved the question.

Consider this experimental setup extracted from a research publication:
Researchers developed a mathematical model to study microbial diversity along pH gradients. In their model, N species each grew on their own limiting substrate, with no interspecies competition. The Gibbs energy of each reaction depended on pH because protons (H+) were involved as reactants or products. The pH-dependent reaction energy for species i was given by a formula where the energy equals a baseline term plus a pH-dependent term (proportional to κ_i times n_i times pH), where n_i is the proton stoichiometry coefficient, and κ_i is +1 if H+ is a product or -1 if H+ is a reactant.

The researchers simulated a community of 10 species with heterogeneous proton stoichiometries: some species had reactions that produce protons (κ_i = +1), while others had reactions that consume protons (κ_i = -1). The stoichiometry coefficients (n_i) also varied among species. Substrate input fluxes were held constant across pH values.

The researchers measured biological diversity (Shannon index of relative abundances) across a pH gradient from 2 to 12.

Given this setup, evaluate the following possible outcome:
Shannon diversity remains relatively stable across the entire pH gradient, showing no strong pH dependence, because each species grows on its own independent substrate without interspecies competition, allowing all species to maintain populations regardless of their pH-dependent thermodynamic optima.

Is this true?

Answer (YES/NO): NO